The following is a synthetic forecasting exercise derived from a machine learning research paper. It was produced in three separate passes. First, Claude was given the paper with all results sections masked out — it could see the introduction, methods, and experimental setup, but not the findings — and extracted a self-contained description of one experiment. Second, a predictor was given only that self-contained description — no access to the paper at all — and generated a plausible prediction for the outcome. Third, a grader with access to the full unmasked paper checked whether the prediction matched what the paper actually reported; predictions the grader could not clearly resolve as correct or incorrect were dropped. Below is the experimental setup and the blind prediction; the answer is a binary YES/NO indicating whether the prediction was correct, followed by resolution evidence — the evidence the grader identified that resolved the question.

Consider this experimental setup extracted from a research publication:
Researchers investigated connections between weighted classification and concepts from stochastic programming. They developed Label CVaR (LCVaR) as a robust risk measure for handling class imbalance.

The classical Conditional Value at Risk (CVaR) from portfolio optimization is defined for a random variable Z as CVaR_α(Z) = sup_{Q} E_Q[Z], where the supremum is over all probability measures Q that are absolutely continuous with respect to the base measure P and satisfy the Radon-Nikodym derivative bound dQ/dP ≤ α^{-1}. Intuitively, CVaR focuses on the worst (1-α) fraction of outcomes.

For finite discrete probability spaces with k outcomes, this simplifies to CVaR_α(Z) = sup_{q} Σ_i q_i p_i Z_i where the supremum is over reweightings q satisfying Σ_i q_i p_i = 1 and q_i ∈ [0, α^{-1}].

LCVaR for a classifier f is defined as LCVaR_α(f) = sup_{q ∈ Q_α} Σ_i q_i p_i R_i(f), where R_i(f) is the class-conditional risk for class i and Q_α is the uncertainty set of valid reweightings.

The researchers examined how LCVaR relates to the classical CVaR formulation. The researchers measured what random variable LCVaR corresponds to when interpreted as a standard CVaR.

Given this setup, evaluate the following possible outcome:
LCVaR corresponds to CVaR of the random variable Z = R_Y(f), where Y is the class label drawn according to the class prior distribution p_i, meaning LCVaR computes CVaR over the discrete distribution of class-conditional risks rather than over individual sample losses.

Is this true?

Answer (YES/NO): YES